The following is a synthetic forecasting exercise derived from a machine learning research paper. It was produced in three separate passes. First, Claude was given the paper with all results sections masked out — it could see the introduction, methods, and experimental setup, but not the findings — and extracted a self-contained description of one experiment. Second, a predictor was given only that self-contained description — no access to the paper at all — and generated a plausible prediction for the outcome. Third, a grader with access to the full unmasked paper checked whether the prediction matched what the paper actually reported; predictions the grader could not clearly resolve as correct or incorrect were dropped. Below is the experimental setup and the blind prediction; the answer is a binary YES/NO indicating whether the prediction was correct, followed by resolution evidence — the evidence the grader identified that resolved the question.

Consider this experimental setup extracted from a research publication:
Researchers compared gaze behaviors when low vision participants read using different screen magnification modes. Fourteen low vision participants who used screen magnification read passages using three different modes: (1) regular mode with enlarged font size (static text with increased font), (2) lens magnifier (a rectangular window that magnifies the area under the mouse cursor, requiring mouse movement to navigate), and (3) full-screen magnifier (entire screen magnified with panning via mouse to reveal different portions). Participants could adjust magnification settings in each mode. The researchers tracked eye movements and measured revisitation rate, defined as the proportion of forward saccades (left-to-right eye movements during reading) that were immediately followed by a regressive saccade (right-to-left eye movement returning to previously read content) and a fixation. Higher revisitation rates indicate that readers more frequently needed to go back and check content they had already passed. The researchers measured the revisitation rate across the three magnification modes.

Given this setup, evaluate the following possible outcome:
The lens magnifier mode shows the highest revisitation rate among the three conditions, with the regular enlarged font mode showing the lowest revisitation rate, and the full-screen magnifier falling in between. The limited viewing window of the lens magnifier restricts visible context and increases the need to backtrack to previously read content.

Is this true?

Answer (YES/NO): NO